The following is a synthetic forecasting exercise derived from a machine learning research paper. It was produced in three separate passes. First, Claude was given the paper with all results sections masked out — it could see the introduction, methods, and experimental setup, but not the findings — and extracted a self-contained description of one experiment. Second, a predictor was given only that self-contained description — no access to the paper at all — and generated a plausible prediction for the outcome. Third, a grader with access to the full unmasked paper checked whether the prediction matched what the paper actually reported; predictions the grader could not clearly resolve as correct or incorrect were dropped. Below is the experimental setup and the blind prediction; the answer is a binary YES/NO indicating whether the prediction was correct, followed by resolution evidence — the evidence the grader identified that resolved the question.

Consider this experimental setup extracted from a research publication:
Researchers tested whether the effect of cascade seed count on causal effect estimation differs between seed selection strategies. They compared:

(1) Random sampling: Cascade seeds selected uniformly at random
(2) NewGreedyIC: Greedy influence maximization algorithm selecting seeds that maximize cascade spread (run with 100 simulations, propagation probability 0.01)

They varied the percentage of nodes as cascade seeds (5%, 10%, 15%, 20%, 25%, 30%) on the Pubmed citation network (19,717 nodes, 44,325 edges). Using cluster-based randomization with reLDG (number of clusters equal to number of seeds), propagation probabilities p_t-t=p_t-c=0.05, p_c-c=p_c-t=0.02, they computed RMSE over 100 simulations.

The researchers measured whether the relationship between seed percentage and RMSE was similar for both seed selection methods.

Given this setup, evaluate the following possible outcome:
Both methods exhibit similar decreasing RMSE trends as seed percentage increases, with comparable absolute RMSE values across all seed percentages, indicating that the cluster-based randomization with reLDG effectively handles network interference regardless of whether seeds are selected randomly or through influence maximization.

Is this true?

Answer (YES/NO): NO